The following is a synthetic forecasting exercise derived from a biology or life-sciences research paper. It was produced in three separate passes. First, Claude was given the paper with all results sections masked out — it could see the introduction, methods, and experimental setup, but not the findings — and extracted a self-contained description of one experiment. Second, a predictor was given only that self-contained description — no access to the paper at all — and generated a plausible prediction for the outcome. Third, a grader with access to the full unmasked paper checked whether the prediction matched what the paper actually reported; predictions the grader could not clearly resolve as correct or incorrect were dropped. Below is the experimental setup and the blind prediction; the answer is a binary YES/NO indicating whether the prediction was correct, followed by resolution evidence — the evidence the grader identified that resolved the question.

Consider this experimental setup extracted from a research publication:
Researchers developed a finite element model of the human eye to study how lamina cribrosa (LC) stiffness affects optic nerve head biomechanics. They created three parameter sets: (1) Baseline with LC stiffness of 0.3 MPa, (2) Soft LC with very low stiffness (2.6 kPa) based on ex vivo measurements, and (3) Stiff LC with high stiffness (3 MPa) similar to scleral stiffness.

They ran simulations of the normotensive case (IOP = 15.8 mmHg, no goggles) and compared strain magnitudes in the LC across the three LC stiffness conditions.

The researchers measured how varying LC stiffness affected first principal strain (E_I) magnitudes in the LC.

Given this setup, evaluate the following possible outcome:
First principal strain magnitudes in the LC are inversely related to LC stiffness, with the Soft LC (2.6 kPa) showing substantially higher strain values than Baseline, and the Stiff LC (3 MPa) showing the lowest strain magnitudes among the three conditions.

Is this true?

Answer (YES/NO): YES